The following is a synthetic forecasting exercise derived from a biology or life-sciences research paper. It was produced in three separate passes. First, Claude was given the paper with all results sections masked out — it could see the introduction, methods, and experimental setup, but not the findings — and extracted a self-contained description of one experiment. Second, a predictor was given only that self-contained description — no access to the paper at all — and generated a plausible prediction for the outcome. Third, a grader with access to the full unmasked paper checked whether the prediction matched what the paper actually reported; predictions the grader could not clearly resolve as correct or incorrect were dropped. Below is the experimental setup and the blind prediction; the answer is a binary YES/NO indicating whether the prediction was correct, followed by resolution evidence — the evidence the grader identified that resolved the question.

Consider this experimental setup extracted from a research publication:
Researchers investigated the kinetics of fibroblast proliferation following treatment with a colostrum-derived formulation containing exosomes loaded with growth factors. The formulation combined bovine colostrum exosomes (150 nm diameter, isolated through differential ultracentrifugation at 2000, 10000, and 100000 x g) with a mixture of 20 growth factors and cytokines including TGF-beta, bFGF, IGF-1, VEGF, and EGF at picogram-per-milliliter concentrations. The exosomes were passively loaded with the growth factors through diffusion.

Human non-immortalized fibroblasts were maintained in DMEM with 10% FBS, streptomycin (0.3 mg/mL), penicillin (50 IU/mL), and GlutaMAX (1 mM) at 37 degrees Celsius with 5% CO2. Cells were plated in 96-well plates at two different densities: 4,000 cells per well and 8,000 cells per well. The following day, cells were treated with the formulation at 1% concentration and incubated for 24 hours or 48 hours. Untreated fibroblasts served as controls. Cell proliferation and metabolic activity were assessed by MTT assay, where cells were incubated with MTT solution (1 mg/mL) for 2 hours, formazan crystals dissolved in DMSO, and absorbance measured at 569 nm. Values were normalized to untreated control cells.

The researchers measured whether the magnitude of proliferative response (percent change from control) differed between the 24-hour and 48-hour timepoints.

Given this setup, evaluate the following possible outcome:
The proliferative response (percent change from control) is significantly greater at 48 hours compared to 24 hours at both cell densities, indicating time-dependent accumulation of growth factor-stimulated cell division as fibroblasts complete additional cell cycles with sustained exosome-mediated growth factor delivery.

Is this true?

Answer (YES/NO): NO